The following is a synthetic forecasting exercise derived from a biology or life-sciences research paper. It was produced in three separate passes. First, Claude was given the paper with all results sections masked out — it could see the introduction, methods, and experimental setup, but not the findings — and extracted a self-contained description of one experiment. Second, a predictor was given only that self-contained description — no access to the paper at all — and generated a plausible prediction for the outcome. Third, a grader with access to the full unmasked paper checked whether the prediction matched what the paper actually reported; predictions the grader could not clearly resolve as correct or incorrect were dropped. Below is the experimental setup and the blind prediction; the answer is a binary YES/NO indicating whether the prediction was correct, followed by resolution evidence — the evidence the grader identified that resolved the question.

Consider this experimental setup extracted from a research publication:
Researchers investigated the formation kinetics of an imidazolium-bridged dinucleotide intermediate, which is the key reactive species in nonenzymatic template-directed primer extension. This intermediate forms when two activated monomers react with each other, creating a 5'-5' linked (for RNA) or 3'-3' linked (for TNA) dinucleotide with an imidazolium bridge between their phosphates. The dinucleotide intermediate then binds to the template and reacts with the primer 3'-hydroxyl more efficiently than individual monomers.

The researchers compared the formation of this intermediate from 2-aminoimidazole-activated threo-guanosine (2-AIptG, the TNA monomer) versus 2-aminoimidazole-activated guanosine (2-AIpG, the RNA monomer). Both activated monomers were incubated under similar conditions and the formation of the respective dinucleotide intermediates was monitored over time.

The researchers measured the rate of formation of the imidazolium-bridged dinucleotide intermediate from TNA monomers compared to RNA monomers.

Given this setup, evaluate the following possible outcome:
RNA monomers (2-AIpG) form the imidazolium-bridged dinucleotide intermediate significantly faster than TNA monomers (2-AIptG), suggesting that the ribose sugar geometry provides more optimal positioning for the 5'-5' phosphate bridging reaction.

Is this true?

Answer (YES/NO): YES